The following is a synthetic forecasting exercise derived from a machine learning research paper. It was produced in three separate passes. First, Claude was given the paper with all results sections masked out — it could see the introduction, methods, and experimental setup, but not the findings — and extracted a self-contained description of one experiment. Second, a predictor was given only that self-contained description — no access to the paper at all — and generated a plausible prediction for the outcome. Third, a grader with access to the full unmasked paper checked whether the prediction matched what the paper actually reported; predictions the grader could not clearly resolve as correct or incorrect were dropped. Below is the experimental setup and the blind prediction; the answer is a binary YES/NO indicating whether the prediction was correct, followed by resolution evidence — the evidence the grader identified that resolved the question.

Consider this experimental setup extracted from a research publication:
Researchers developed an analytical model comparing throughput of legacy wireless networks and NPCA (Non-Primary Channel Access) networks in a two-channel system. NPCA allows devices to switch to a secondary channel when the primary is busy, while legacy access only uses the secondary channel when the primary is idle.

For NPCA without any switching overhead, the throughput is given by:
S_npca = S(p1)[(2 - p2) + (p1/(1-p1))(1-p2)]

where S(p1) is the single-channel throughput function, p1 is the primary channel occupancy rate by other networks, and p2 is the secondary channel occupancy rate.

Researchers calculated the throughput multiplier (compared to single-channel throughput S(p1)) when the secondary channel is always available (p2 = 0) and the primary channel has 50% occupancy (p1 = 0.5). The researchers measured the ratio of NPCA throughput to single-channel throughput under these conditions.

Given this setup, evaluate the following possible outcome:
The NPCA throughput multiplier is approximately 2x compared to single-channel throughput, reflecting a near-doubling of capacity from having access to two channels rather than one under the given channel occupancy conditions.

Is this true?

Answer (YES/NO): NO